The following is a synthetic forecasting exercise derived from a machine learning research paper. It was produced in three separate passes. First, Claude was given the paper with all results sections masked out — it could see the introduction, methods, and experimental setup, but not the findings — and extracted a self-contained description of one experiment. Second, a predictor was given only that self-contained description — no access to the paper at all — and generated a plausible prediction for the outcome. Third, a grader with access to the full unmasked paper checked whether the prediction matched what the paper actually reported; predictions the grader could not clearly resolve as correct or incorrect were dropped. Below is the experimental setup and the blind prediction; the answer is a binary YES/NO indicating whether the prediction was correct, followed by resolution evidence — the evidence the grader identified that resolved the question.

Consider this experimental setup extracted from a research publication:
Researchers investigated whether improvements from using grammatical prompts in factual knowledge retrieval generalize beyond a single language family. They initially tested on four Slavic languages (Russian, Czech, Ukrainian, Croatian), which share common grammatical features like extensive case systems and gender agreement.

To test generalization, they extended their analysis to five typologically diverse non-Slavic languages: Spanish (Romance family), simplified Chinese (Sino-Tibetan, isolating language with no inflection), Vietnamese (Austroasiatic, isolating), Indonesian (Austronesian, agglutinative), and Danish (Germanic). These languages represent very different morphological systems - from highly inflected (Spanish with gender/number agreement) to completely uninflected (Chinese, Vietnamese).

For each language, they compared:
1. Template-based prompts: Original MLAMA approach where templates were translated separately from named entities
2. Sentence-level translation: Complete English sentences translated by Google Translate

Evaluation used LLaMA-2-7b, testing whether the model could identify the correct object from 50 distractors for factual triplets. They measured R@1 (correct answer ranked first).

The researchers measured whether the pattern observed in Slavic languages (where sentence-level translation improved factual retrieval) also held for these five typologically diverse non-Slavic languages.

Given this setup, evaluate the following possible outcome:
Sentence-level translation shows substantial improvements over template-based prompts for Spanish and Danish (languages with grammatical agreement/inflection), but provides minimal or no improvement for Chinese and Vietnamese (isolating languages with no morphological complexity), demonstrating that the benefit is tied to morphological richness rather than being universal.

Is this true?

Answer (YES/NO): NO